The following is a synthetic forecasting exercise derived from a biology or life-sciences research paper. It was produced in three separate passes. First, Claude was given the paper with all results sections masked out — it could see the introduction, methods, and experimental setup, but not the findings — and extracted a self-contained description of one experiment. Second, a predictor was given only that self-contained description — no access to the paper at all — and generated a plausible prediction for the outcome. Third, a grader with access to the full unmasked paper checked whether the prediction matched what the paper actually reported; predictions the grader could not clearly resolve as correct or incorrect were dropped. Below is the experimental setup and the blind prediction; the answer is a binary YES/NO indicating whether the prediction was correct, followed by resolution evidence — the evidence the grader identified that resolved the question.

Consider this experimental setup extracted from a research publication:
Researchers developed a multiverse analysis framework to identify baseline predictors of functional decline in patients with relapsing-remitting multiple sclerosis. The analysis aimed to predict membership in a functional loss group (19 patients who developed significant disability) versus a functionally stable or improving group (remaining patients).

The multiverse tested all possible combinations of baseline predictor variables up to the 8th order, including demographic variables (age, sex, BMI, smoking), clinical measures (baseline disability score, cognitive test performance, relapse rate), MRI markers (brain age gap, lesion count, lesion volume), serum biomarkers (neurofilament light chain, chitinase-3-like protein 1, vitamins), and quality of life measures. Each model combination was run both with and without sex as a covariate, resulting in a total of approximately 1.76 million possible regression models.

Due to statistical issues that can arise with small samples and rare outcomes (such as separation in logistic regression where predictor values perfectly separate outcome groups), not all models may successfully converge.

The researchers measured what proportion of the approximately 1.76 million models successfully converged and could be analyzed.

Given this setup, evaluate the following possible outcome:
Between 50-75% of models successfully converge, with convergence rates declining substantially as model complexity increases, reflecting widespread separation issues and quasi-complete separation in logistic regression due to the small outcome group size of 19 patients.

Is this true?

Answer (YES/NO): NO